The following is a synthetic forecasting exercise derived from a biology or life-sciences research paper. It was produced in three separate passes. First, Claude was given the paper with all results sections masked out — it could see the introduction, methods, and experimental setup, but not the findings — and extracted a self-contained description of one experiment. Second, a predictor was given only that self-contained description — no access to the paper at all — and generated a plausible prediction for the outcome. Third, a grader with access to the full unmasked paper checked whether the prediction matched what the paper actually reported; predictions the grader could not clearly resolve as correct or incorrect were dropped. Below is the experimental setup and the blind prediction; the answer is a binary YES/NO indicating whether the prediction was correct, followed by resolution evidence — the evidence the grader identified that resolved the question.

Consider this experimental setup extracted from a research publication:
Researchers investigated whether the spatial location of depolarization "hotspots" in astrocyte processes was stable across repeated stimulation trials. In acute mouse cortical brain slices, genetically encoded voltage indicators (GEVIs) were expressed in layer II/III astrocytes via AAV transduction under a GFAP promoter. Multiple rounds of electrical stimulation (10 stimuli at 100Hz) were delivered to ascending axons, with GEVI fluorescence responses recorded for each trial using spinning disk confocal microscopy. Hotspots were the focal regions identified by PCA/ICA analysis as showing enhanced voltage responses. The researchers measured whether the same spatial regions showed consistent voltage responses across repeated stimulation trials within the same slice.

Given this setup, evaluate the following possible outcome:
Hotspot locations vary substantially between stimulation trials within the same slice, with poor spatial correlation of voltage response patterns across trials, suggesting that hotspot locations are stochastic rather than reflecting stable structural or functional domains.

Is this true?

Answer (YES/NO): NO